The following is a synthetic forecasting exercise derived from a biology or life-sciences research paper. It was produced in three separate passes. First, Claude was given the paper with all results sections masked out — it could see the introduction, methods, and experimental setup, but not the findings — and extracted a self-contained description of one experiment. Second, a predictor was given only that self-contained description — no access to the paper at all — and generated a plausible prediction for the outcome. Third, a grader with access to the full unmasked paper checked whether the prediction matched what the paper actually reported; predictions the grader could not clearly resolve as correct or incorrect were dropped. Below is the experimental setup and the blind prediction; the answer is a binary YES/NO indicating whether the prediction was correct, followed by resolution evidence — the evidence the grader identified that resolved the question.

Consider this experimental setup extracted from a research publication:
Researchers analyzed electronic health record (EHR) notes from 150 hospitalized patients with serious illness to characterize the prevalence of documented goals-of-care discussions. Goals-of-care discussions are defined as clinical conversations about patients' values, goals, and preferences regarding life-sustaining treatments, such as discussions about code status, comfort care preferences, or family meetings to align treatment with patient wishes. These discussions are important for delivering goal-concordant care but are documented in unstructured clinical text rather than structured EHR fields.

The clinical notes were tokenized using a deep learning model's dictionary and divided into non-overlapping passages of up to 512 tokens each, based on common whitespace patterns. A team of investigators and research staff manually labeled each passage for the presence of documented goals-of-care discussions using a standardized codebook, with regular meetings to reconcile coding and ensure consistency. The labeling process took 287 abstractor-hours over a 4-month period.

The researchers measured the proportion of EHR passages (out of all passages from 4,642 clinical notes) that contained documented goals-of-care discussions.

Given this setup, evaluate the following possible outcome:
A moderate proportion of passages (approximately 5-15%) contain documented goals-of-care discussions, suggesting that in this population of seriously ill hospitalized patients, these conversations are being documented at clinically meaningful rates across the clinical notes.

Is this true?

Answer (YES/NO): NO